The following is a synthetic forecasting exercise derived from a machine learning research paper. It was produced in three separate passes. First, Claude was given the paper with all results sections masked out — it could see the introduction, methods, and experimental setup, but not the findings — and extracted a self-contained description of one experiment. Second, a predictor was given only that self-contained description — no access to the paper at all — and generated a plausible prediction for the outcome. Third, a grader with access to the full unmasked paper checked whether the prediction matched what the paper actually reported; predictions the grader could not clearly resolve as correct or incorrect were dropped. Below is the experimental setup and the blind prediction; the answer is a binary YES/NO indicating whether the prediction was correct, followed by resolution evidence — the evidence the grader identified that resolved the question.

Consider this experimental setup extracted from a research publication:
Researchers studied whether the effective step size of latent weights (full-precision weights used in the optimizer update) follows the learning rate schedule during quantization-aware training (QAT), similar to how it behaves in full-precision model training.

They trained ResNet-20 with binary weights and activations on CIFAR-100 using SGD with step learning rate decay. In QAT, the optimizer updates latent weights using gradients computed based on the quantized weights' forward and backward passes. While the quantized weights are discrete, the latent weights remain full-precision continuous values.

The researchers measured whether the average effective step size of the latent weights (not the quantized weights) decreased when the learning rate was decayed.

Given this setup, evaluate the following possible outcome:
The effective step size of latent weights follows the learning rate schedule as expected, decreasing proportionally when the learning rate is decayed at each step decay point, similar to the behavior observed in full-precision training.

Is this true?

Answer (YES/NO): YES